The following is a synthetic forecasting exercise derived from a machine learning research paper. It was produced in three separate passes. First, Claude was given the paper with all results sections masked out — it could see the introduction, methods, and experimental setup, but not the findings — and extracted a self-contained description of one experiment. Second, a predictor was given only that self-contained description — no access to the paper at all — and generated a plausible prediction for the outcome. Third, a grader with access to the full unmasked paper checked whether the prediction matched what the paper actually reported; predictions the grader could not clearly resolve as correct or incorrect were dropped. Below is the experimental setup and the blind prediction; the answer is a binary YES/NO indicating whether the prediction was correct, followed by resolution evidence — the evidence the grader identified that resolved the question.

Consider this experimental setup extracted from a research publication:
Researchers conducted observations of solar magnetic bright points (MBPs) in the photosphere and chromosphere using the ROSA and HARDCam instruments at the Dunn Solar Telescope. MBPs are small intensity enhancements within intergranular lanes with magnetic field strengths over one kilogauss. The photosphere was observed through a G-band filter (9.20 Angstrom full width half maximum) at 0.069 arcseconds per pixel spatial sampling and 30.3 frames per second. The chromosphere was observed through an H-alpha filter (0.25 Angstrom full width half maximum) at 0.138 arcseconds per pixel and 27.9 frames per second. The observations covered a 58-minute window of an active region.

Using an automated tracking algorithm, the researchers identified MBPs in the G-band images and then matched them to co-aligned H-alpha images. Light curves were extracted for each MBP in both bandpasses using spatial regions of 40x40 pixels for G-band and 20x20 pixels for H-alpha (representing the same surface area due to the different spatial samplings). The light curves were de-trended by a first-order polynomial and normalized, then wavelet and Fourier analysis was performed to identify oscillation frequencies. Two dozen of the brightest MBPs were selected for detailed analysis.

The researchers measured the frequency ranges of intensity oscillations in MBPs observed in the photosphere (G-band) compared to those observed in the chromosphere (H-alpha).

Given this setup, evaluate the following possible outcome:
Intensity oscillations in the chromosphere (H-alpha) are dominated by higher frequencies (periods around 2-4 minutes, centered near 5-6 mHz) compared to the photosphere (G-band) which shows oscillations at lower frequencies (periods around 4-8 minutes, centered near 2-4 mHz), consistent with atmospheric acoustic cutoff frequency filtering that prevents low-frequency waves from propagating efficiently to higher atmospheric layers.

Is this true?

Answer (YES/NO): NO